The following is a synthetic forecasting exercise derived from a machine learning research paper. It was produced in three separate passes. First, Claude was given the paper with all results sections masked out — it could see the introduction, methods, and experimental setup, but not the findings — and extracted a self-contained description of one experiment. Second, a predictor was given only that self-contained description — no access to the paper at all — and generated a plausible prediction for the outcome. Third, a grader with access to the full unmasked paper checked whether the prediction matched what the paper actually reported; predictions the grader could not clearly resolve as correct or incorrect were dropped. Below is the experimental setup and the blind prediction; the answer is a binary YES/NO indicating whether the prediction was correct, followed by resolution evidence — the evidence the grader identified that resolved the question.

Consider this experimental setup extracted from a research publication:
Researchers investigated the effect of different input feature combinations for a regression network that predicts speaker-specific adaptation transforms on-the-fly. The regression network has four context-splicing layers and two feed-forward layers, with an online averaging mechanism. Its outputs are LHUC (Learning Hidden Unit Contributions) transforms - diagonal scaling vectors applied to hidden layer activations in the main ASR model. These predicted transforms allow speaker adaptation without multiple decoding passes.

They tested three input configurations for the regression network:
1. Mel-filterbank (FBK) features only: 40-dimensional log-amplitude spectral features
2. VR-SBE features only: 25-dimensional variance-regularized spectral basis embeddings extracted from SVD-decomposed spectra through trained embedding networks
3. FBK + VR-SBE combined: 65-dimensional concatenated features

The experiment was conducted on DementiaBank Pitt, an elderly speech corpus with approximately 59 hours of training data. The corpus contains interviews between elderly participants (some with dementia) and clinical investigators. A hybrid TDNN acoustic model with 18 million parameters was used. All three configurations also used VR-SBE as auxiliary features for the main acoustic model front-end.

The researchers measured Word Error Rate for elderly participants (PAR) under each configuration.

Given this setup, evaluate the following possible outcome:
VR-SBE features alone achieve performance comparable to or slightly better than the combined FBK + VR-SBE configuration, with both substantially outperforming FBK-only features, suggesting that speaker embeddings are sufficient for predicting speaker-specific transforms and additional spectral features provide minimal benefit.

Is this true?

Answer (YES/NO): NO